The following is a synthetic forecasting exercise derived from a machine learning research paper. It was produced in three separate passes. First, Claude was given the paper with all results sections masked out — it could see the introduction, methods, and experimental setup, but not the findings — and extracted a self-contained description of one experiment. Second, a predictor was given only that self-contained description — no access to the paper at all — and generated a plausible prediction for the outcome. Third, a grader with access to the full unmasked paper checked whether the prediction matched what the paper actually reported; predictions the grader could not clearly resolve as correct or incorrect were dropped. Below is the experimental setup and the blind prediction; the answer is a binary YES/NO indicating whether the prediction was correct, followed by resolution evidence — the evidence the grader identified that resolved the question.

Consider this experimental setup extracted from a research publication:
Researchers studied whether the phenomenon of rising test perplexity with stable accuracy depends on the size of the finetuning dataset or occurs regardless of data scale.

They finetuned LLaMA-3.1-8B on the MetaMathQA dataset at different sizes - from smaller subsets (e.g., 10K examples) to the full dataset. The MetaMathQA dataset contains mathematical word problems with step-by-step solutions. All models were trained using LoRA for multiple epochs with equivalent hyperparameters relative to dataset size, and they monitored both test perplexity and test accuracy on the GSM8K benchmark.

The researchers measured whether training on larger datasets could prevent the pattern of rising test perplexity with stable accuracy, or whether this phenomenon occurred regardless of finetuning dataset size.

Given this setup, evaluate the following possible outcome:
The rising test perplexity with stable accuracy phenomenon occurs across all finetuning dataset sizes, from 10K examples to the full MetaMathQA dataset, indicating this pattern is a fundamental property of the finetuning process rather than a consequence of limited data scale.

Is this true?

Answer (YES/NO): YES